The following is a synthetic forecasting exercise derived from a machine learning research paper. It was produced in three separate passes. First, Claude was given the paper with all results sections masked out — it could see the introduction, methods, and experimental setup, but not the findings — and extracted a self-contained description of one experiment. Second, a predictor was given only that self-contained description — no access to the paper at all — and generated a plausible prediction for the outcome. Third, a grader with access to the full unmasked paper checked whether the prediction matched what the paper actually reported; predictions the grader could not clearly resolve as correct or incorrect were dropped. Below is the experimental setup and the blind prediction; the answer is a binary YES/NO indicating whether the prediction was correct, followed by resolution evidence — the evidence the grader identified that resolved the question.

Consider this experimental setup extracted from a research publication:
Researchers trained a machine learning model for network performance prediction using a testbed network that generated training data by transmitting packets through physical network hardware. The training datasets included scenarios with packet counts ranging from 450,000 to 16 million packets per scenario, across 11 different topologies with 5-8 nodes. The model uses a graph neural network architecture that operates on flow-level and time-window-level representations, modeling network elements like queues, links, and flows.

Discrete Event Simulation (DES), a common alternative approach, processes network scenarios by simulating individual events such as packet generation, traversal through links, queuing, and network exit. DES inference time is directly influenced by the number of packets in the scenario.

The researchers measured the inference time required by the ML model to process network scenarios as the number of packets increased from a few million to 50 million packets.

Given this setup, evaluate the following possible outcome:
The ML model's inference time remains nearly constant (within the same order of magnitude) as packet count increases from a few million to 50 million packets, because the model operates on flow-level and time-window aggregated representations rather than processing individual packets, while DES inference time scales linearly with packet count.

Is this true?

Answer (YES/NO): YES